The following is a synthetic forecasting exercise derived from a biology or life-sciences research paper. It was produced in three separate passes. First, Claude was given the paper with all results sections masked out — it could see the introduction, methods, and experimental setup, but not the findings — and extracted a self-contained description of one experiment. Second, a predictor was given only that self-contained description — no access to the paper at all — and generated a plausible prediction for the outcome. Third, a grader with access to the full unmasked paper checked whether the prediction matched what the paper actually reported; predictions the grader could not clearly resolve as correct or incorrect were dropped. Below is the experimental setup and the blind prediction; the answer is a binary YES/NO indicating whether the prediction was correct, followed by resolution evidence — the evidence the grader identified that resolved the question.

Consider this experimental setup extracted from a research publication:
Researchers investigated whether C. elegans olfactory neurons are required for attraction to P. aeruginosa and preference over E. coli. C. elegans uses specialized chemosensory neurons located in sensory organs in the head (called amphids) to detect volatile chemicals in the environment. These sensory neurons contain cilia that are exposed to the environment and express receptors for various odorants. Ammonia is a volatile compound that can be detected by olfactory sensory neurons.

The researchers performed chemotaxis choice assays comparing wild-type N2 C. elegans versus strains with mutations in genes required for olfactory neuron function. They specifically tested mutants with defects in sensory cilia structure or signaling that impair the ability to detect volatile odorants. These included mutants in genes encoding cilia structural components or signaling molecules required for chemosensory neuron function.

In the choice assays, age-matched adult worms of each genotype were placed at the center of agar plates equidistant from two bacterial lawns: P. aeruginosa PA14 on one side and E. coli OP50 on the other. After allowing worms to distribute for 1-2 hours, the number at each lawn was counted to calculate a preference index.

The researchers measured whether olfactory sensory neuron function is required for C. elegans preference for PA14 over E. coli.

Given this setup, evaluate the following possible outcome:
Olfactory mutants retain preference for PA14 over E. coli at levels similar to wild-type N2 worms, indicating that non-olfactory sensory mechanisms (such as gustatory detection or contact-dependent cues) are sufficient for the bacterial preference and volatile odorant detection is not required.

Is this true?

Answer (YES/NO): NO